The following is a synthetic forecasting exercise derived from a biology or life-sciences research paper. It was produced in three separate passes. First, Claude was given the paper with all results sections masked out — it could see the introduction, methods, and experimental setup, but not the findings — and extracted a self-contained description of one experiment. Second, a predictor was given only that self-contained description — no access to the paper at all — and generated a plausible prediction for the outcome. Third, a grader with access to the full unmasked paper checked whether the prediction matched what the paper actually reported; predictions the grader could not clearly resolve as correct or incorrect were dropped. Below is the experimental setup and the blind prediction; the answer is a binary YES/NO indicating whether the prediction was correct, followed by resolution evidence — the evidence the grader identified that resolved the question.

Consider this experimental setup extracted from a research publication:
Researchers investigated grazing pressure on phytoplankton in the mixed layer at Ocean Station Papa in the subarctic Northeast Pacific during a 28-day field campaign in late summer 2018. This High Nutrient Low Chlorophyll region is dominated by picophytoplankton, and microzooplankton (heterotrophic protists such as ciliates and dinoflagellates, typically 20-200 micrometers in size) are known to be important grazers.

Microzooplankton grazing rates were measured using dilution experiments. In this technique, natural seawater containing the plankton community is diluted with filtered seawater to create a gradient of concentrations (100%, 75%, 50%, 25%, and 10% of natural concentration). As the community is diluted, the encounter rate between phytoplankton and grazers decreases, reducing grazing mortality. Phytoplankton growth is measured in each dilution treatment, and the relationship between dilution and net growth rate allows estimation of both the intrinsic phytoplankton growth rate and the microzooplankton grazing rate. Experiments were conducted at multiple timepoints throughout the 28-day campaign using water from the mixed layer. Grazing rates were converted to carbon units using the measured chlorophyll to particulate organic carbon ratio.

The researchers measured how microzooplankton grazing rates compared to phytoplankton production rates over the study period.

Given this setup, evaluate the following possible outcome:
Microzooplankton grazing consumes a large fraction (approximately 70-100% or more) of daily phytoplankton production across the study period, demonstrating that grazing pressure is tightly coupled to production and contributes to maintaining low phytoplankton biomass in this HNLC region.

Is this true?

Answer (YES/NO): YES